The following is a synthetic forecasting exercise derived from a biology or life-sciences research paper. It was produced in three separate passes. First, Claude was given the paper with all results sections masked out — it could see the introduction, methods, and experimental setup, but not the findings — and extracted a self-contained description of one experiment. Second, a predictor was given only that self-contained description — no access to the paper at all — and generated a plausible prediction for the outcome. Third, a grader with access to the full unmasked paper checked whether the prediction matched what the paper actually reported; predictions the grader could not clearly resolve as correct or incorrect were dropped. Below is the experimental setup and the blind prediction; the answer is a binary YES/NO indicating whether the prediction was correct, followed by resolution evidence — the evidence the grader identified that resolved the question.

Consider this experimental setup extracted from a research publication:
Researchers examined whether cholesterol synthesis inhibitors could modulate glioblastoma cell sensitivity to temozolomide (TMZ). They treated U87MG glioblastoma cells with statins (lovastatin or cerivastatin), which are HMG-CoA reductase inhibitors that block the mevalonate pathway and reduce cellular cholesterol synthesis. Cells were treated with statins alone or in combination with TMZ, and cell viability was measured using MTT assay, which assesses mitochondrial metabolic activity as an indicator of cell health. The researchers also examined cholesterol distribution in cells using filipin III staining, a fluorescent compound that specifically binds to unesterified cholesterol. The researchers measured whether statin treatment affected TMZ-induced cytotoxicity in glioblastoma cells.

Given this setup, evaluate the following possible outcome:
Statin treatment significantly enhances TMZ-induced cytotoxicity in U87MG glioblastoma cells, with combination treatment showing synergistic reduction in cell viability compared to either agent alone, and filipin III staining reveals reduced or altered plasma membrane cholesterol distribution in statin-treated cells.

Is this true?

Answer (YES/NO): NO